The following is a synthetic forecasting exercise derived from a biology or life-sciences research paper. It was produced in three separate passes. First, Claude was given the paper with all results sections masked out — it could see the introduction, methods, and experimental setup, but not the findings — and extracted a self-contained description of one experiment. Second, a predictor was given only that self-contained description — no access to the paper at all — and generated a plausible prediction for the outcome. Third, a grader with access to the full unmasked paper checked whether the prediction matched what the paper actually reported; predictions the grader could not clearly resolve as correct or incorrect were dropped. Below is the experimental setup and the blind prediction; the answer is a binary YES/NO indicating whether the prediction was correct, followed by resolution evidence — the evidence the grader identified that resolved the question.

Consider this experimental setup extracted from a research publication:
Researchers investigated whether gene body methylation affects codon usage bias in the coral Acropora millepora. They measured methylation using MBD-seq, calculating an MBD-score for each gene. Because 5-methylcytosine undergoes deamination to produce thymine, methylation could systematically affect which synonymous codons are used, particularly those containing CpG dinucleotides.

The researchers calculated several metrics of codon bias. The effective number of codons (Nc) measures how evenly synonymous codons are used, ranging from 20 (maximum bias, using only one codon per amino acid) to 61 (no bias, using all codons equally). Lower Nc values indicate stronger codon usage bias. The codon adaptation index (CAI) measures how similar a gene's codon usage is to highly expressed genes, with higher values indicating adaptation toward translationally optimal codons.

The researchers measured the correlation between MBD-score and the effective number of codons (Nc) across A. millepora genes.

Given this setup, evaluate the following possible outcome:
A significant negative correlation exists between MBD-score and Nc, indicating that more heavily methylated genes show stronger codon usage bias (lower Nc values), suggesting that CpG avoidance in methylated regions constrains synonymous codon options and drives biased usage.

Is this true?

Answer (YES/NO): YES